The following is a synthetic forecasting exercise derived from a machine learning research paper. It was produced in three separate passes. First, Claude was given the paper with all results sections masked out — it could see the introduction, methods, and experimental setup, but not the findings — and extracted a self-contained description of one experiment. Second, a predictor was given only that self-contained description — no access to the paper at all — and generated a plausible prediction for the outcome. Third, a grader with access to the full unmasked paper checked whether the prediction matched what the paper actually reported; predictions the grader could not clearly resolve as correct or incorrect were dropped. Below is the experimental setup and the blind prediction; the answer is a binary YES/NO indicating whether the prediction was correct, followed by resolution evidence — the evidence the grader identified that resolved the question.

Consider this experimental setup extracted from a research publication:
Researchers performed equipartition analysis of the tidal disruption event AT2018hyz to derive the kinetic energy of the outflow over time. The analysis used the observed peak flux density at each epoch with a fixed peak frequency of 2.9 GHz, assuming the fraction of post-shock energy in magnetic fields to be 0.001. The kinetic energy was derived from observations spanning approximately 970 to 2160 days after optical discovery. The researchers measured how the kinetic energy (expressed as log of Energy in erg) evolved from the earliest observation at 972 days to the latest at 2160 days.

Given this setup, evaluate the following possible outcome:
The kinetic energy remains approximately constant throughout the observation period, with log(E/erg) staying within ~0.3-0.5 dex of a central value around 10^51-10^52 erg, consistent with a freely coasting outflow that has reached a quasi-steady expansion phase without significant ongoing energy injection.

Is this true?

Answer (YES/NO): NO